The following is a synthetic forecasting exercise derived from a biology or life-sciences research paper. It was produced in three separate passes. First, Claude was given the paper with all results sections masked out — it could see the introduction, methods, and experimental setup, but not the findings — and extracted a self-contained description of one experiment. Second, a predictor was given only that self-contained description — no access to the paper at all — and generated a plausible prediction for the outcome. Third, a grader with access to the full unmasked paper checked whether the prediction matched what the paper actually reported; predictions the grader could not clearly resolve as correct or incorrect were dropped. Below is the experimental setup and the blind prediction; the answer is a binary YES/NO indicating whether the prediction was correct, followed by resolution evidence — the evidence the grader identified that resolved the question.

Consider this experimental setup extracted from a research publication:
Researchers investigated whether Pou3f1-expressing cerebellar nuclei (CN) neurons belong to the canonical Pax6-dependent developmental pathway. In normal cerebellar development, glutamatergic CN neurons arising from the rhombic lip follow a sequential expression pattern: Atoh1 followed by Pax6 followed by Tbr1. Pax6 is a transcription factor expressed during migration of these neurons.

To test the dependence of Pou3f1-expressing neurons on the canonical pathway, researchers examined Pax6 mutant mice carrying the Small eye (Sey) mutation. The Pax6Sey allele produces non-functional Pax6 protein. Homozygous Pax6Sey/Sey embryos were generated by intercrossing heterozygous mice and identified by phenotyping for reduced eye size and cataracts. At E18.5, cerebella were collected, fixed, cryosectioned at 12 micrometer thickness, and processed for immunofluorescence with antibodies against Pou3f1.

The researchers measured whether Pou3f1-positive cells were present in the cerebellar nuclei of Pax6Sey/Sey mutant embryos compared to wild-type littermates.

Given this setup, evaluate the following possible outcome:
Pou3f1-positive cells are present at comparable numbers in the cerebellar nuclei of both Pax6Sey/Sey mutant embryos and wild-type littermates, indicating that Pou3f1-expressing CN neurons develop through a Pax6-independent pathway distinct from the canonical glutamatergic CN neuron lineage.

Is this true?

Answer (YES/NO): NO